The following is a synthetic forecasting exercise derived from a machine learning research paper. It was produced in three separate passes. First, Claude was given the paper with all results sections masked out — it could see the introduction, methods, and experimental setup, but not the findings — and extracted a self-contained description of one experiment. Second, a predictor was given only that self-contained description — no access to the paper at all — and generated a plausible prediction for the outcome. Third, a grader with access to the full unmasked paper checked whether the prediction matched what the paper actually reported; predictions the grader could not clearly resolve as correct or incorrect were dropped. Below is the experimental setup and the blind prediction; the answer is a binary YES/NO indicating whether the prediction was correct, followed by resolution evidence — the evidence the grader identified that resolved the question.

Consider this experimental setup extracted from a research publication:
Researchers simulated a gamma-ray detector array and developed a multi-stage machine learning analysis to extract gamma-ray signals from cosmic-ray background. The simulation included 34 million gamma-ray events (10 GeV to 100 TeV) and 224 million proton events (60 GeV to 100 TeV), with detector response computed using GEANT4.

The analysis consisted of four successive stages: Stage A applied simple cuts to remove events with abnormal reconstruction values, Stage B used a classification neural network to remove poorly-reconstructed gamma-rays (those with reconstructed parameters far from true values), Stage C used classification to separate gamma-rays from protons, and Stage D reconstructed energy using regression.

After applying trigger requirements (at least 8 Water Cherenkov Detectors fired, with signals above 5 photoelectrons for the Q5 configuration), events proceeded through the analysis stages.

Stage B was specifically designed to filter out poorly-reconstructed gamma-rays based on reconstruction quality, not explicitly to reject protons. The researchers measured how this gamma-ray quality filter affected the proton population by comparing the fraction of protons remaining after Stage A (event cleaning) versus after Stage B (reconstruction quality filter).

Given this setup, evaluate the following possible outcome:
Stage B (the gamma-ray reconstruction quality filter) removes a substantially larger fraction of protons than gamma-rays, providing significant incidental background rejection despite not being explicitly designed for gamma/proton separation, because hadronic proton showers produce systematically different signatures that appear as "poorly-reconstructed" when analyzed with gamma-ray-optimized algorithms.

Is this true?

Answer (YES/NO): YES